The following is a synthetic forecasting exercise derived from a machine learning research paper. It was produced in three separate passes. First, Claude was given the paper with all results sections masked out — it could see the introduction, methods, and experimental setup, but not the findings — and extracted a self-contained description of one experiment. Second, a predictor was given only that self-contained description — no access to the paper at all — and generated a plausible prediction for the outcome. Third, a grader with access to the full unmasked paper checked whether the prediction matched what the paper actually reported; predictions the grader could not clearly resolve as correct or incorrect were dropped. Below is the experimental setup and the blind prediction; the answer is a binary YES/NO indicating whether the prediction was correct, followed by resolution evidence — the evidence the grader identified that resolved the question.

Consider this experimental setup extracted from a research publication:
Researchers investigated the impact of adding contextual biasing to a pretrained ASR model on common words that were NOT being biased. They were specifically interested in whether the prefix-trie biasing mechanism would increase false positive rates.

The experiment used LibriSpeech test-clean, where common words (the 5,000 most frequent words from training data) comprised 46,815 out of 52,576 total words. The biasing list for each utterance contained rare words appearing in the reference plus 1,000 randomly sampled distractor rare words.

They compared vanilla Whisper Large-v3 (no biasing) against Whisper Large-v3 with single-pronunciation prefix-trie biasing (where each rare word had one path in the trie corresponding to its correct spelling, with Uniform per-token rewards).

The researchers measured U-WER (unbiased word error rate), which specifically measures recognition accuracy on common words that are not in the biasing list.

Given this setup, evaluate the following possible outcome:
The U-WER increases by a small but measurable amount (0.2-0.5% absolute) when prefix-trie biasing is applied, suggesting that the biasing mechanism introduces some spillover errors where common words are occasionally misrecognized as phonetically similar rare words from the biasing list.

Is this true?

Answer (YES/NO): NO